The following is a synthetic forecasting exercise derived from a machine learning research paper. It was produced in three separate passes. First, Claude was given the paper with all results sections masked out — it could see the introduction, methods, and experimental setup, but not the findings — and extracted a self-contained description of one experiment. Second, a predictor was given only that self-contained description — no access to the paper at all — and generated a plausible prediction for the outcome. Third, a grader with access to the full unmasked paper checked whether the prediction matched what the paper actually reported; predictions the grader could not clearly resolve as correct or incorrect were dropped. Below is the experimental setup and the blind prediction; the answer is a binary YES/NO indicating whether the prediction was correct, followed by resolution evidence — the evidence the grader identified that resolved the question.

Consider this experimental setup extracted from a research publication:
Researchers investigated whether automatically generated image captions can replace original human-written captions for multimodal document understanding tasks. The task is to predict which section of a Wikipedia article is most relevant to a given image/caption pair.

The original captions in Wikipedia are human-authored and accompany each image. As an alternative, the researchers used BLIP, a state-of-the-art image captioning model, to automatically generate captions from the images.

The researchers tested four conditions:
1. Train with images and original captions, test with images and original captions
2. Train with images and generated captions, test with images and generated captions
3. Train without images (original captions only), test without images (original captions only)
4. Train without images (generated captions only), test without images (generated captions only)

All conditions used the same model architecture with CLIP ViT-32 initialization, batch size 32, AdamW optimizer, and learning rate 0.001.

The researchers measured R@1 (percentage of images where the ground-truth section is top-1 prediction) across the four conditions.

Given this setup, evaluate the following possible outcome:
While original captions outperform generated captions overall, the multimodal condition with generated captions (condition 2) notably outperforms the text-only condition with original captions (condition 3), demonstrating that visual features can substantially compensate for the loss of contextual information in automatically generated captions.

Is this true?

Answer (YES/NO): NO